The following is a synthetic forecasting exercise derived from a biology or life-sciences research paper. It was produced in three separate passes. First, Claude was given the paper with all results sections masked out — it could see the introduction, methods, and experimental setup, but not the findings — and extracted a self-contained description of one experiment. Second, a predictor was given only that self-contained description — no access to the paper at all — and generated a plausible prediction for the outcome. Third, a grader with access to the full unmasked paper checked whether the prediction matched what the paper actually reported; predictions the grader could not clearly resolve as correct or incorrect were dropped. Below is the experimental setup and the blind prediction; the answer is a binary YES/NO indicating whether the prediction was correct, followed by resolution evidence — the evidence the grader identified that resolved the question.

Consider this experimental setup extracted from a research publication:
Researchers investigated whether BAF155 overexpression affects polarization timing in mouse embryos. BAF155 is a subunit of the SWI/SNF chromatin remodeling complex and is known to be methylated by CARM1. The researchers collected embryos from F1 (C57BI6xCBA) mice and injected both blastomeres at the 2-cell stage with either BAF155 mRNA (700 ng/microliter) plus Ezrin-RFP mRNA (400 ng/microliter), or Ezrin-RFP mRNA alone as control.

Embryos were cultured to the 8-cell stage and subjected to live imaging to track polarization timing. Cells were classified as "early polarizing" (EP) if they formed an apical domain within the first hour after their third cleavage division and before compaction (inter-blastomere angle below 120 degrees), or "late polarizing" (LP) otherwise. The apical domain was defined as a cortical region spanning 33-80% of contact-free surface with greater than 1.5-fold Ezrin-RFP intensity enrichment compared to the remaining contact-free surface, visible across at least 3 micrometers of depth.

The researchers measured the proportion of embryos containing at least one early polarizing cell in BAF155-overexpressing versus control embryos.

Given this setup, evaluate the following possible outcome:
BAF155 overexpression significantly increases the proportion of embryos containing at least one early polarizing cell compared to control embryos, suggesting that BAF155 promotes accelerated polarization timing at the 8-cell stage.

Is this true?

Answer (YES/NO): YES